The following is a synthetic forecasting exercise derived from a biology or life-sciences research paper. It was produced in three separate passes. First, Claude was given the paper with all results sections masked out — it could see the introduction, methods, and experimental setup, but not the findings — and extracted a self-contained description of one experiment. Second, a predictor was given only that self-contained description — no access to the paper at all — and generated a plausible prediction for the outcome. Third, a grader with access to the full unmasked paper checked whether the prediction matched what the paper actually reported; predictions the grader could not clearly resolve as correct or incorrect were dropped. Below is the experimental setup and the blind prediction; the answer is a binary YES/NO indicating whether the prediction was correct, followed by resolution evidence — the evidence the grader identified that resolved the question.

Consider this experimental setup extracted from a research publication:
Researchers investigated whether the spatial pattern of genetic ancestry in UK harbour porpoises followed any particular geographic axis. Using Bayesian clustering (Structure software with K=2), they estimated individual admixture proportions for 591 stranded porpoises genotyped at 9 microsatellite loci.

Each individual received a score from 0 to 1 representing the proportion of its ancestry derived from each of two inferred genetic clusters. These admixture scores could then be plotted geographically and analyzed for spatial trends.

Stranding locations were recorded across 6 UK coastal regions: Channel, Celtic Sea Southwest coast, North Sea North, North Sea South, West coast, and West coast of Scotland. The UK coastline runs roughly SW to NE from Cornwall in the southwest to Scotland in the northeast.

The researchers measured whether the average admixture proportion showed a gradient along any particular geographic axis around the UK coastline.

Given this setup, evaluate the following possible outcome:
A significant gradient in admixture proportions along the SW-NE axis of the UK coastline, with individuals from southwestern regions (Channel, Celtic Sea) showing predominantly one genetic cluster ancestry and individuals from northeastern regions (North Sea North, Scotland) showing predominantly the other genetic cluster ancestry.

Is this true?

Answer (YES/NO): YES